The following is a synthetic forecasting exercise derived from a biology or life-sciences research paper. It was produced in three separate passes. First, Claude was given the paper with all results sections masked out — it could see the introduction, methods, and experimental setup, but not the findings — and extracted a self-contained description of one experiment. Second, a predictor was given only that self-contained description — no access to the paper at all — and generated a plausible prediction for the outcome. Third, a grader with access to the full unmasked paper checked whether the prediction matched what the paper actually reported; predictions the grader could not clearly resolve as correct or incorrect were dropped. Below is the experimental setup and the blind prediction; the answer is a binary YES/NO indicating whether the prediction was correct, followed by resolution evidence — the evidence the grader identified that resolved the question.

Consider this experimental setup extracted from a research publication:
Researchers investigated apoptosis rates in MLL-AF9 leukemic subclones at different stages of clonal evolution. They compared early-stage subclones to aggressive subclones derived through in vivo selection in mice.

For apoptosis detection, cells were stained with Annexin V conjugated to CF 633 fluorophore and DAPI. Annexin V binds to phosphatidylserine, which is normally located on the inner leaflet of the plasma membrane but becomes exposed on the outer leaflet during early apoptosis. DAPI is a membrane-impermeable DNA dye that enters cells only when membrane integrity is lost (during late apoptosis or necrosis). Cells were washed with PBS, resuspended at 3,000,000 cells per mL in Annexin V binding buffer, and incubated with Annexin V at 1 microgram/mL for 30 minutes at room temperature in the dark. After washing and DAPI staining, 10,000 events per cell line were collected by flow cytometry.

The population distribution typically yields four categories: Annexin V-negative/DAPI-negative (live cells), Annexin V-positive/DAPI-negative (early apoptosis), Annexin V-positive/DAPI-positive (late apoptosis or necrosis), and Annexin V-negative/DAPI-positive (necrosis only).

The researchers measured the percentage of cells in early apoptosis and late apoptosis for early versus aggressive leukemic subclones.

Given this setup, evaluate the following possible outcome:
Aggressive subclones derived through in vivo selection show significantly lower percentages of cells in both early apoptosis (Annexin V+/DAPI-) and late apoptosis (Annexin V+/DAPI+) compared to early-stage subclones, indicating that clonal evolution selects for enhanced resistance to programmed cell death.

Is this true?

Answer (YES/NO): NO